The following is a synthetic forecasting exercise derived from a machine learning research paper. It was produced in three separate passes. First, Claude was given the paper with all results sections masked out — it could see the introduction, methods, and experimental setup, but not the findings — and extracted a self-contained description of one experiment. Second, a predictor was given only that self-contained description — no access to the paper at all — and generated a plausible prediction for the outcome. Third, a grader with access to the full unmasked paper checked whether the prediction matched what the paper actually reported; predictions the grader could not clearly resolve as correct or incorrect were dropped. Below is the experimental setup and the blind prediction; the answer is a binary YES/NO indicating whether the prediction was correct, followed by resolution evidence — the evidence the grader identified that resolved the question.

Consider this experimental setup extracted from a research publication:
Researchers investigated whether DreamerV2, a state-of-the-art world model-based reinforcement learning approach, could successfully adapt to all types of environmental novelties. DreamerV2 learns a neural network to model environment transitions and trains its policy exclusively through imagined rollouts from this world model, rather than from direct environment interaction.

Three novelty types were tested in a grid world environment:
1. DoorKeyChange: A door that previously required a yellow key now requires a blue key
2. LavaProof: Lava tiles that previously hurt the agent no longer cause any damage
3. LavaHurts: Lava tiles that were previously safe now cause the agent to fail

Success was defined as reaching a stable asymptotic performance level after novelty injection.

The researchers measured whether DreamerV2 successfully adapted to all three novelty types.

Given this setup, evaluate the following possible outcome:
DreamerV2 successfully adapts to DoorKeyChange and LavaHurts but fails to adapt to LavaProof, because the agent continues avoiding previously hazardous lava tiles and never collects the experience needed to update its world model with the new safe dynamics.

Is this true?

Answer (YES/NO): YES